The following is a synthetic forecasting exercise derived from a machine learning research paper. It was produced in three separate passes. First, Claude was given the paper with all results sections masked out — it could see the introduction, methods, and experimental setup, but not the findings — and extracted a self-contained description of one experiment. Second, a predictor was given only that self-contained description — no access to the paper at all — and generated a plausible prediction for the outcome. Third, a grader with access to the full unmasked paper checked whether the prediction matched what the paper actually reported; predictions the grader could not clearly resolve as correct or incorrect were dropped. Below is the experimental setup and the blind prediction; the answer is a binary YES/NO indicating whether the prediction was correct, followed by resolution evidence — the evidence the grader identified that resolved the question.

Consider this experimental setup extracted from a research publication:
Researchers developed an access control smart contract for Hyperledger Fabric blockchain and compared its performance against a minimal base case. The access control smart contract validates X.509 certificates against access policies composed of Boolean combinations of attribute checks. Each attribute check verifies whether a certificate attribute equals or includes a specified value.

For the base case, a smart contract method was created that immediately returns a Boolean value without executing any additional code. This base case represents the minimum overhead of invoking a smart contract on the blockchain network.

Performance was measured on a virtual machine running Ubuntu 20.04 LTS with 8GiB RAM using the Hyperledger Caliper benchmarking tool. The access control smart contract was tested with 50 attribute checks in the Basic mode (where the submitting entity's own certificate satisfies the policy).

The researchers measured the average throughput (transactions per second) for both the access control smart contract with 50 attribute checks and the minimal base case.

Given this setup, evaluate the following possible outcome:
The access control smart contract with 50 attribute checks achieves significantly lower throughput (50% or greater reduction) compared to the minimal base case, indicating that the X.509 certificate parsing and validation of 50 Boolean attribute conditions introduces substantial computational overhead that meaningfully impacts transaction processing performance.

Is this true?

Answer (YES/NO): NO